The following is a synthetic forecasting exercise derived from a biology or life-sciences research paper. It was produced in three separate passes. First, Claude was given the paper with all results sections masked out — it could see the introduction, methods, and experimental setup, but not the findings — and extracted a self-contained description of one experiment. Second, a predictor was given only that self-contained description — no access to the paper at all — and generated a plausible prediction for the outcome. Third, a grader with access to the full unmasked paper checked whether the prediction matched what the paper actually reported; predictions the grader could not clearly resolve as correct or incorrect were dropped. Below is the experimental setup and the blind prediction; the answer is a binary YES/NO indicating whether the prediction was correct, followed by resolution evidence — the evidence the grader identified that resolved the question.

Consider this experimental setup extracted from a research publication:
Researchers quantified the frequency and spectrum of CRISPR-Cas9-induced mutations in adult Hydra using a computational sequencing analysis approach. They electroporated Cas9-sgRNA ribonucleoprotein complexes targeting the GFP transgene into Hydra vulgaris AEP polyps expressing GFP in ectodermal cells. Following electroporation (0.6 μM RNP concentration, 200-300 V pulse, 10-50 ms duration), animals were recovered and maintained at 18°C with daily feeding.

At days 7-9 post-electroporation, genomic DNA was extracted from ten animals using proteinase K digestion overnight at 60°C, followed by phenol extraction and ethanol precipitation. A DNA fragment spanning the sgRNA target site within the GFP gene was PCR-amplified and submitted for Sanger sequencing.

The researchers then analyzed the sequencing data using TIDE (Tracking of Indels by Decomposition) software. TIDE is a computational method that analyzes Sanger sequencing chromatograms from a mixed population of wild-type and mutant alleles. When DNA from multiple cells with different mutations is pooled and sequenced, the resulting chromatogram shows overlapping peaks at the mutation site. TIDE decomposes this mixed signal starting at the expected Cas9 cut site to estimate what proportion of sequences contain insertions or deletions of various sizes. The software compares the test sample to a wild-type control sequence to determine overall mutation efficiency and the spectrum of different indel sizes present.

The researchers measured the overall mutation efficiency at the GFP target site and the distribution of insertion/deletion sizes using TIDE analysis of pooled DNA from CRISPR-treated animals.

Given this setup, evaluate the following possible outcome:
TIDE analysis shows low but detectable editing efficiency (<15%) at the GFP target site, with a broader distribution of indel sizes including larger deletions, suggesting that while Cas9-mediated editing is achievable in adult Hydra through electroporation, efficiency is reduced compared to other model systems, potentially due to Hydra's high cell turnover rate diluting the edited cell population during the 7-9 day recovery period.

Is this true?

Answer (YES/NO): NO